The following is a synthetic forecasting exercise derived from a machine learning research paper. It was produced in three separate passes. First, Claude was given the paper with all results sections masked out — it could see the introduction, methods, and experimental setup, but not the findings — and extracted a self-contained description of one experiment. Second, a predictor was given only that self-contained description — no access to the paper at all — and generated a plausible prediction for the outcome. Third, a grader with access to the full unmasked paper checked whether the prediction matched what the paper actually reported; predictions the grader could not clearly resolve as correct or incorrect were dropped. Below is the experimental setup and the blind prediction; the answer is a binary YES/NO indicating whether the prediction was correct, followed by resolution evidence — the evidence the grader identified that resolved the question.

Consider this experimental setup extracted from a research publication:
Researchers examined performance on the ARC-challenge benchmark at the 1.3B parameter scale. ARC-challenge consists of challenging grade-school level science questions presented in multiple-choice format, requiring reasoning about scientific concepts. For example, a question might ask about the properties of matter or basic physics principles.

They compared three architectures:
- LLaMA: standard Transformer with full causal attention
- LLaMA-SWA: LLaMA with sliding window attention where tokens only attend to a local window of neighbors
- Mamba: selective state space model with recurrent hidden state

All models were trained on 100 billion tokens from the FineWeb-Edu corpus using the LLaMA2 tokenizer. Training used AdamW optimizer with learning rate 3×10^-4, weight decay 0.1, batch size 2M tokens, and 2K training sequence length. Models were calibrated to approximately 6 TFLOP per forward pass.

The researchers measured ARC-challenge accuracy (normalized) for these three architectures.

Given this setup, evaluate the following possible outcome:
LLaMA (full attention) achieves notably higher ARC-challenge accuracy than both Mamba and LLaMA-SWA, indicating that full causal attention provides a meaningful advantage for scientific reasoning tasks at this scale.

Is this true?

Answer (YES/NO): NO